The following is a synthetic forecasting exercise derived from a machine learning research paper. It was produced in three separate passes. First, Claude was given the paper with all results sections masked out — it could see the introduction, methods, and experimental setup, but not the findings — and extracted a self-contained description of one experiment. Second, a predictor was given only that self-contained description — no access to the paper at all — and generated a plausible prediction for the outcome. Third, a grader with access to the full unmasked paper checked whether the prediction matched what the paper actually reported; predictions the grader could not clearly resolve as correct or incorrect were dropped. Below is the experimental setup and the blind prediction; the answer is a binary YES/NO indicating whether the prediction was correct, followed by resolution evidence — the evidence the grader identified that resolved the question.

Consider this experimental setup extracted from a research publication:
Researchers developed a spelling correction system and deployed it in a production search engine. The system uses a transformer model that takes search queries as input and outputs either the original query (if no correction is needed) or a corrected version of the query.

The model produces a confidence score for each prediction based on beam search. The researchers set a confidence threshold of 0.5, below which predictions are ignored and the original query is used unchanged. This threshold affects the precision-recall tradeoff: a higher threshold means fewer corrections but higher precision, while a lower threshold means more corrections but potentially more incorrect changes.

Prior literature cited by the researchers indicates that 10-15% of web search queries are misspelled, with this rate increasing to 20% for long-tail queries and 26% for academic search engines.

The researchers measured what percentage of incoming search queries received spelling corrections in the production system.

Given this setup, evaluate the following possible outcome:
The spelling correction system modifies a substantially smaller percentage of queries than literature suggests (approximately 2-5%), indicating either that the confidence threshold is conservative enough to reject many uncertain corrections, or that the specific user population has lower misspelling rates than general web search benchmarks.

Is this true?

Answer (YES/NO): NO